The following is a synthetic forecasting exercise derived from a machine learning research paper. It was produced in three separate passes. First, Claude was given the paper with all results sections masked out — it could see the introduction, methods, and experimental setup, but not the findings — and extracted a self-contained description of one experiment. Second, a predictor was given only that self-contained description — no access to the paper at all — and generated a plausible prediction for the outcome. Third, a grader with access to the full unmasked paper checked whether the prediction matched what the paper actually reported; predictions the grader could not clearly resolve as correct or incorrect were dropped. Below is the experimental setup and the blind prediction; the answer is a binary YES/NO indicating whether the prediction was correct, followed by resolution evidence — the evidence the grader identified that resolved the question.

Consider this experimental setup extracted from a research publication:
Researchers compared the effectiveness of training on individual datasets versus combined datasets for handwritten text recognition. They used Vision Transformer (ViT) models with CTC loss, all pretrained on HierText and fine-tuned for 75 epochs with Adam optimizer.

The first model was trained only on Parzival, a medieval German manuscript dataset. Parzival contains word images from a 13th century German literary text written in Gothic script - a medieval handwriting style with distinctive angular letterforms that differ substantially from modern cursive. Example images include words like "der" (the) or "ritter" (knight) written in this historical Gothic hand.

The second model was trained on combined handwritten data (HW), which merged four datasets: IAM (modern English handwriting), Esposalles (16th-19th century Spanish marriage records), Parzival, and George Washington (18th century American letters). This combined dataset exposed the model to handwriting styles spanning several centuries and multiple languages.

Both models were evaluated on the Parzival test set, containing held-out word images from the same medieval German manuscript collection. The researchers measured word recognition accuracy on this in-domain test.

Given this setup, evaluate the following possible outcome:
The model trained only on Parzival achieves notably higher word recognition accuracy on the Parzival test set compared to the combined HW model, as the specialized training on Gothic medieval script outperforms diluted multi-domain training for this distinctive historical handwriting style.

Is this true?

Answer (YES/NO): NO